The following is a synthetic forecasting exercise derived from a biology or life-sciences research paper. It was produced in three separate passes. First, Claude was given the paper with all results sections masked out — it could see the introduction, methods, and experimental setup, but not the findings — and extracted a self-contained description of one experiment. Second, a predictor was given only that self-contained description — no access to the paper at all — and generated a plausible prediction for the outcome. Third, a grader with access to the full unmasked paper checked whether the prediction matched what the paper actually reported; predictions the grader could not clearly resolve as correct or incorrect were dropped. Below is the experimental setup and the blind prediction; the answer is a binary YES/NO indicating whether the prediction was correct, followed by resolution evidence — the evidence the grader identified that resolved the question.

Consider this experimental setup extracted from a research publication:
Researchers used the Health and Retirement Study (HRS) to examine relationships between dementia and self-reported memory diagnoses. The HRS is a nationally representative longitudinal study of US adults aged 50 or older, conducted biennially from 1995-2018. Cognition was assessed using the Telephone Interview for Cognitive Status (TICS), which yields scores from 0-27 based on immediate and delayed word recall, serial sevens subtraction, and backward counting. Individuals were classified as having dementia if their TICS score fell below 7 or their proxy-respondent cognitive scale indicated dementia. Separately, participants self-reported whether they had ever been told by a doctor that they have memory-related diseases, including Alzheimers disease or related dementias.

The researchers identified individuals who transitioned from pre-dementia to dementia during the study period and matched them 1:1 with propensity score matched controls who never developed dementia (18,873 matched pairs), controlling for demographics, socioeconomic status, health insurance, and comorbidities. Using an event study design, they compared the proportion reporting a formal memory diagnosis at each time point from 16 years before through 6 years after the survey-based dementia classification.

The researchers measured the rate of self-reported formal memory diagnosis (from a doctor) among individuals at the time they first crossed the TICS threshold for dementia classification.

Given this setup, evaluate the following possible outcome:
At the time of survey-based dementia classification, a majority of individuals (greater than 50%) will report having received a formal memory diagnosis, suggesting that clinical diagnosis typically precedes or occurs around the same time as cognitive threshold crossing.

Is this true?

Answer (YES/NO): NO